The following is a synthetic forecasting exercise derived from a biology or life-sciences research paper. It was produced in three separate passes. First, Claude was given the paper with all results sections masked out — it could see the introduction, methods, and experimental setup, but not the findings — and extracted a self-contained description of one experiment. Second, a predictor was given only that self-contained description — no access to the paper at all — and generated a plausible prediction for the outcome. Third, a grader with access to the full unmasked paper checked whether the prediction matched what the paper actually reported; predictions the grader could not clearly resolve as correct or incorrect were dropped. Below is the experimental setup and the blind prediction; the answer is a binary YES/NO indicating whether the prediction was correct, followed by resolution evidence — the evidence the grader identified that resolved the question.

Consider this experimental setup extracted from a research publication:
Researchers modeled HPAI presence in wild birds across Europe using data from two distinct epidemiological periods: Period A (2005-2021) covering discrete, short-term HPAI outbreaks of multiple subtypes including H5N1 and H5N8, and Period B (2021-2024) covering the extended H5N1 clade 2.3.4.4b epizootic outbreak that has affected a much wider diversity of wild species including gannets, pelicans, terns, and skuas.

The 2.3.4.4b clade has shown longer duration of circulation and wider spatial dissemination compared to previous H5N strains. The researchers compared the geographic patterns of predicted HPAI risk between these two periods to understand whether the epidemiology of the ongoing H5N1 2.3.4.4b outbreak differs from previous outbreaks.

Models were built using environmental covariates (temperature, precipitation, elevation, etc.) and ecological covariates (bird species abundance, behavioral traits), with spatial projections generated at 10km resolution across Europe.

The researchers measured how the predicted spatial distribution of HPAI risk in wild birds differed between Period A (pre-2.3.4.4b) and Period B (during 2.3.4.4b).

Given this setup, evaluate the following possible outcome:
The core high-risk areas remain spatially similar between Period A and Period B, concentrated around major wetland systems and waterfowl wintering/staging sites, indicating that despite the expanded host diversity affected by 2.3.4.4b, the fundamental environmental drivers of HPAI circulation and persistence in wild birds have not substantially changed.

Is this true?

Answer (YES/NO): NO